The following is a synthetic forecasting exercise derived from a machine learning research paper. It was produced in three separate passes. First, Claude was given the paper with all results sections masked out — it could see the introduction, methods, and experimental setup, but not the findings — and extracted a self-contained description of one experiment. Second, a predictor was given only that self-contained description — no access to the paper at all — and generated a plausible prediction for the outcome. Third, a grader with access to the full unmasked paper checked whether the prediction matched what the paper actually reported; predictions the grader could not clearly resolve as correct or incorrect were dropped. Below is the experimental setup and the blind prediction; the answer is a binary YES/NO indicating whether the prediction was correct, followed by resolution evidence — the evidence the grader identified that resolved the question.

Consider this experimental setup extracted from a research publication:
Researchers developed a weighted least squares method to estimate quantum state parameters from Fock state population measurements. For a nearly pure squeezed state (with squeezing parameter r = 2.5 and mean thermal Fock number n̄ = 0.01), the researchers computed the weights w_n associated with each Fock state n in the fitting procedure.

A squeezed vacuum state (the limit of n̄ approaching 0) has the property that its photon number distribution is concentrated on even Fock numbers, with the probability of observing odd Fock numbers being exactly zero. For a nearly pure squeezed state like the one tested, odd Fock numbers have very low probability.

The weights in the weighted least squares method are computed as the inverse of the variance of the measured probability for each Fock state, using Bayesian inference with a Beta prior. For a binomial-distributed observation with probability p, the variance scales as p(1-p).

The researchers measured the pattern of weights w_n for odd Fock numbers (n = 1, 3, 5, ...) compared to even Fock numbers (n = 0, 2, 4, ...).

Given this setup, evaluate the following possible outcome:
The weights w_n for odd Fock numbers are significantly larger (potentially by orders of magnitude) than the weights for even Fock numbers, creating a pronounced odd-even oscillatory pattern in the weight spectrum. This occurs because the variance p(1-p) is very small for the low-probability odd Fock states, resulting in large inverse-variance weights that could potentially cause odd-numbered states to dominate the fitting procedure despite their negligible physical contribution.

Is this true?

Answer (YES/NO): YES